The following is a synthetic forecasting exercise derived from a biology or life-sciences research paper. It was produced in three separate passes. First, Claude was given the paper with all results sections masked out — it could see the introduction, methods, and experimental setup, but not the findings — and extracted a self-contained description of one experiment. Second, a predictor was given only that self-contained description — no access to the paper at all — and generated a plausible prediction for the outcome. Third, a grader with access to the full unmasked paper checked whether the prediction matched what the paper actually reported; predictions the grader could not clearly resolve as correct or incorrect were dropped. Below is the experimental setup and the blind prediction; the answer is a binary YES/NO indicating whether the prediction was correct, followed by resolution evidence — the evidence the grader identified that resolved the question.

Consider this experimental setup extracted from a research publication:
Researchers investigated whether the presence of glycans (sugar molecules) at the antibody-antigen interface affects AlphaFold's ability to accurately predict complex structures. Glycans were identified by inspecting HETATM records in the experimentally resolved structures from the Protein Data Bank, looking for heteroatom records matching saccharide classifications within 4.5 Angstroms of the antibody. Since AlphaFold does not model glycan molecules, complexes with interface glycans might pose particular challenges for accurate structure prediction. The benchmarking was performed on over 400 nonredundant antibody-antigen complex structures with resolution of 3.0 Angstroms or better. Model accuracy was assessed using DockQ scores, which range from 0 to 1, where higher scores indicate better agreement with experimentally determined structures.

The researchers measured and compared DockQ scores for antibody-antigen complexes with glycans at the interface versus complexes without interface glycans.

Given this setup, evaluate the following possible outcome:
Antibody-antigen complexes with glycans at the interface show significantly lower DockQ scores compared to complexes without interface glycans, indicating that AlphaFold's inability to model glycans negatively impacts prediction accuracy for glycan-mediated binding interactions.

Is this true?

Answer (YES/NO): YES